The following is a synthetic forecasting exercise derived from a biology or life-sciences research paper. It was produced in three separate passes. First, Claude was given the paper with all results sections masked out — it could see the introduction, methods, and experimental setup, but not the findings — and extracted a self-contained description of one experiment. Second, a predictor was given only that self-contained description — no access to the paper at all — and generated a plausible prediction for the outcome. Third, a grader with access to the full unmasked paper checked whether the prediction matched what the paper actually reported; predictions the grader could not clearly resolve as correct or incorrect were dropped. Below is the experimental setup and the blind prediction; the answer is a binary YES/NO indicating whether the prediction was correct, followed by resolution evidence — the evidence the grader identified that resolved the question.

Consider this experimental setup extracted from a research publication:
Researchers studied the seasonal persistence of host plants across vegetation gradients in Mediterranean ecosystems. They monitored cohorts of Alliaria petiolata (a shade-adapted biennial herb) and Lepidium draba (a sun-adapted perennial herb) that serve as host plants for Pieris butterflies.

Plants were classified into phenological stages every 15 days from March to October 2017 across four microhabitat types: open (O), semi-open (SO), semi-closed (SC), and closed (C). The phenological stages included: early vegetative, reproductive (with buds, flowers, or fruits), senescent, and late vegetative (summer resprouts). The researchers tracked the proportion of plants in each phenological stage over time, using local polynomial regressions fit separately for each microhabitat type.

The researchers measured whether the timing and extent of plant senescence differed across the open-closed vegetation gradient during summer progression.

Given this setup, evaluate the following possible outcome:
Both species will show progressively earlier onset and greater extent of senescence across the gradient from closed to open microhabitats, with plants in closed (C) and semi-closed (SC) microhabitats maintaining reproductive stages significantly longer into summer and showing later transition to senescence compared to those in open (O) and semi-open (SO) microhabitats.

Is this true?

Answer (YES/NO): NO